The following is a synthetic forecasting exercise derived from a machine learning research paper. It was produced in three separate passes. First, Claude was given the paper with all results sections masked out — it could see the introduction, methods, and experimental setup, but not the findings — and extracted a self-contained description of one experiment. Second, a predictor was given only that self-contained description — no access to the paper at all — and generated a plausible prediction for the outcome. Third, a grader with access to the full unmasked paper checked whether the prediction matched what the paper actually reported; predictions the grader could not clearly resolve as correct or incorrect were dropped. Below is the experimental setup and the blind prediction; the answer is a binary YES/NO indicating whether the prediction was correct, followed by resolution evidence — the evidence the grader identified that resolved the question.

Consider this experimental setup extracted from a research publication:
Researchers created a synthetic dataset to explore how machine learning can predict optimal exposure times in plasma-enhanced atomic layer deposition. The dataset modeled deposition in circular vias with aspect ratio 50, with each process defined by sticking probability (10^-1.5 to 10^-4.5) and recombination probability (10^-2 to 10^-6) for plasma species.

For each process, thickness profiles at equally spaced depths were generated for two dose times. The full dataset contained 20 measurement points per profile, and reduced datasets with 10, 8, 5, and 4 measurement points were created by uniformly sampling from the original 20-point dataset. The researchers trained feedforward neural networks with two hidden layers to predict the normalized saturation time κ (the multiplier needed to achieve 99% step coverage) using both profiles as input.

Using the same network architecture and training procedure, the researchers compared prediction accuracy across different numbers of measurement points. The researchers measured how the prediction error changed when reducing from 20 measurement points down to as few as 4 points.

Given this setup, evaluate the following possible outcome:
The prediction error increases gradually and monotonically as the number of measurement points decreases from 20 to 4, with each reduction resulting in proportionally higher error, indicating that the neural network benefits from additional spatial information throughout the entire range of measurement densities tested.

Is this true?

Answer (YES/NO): NO